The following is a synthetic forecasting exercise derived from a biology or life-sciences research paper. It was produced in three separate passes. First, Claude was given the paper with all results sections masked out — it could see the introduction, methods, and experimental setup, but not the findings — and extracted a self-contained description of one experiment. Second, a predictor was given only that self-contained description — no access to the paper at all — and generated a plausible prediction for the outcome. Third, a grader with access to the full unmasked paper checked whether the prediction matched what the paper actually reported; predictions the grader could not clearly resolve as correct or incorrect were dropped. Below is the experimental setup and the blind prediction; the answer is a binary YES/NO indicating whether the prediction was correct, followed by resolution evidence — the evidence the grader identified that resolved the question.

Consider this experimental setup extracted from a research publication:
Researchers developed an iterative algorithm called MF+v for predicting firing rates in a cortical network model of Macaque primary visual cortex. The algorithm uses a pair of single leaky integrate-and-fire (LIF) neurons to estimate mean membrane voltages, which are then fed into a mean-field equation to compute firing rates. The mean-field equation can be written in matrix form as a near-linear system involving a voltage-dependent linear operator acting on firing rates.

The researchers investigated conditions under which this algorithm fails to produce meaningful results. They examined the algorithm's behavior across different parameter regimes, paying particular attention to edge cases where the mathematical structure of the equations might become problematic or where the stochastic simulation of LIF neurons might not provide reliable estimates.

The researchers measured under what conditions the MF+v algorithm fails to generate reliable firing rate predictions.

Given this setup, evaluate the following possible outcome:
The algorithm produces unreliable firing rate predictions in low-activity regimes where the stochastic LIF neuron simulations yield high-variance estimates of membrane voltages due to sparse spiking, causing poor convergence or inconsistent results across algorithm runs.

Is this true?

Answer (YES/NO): YES